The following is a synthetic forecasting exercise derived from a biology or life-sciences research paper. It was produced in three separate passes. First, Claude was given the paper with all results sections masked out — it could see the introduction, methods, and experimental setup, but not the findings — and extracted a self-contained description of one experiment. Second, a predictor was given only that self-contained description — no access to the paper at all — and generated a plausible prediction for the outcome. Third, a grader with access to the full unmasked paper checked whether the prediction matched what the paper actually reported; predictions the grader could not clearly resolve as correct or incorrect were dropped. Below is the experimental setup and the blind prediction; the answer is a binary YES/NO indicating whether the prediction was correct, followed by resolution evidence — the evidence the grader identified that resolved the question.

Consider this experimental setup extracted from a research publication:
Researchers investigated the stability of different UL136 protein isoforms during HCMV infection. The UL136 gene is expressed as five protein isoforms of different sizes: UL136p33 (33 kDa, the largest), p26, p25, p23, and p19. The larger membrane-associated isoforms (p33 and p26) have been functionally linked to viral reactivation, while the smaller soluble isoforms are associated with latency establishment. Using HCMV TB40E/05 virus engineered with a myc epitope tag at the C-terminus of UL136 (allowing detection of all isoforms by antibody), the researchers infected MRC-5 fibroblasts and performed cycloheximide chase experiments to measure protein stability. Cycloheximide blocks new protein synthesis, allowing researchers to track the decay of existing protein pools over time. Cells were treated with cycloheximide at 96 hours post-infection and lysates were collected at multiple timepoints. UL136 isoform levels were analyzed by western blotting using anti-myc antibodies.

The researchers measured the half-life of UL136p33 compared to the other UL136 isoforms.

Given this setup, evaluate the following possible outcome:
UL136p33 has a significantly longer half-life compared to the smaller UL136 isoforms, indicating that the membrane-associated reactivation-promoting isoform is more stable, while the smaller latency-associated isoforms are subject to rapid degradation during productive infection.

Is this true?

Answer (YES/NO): NO